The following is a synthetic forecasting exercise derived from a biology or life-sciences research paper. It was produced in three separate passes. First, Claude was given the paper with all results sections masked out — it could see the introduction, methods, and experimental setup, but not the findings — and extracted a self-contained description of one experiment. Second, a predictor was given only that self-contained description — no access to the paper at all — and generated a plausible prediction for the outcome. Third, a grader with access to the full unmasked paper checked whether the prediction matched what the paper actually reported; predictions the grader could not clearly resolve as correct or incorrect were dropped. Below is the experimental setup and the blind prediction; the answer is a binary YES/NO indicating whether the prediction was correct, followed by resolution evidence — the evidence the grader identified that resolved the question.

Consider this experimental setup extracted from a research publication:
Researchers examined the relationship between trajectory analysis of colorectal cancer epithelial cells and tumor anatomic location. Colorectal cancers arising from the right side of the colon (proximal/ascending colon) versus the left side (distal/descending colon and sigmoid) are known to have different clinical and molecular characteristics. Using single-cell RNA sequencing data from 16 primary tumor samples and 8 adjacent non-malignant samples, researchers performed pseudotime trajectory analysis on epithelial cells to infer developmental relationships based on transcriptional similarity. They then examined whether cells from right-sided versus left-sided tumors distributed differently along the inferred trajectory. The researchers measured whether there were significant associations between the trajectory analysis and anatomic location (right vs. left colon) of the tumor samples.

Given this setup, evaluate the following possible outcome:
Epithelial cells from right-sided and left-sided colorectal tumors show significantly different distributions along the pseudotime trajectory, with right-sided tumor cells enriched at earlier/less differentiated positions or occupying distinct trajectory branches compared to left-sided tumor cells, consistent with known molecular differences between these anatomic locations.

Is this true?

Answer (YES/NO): NO